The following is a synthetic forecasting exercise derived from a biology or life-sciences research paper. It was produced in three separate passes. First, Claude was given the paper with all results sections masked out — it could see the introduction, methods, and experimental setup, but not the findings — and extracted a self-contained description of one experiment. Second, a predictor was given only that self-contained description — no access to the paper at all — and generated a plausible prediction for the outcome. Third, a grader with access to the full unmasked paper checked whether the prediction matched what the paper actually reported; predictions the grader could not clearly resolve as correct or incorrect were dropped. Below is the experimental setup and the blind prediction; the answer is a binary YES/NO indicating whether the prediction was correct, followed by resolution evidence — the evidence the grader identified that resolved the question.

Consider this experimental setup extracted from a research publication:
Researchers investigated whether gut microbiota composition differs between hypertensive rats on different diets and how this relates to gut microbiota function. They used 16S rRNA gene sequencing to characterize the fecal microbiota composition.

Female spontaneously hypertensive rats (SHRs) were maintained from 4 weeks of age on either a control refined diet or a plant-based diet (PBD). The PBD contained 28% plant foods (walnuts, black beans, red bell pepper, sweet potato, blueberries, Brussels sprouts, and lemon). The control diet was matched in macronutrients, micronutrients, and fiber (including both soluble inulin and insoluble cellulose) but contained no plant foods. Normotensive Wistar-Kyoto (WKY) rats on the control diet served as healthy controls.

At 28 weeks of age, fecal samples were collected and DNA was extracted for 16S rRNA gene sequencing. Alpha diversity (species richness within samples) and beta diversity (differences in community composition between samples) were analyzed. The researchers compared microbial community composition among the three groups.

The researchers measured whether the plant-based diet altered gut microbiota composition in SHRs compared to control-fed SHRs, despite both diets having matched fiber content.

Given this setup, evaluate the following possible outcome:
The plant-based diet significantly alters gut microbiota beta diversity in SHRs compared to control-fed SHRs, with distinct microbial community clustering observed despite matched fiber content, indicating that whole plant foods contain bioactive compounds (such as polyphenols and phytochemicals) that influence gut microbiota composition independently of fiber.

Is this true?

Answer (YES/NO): YES